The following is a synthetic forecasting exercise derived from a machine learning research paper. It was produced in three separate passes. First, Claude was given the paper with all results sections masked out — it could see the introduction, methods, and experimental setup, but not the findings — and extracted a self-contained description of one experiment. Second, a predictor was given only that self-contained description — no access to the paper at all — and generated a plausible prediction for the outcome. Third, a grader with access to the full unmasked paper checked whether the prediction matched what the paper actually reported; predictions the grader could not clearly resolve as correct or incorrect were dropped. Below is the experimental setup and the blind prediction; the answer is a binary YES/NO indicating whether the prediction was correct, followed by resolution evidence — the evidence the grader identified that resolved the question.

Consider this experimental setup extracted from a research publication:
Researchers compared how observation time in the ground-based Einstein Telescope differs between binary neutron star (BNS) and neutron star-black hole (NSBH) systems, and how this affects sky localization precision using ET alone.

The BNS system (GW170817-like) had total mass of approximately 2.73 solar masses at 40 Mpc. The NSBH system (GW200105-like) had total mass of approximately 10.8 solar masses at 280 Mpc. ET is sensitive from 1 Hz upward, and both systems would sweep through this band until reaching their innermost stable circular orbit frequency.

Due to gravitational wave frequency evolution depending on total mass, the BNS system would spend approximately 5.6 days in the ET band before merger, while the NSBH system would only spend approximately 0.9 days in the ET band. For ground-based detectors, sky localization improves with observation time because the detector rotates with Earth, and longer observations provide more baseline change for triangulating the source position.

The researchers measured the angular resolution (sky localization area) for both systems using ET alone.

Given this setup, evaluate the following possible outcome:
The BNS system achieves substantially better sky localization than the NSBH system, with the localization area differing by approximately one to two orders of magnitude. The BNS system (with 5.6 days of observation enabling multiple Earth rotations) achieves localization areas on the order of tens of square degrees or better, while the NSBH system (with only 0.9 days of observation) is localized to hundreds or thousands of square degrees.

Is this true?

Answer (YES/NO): YES